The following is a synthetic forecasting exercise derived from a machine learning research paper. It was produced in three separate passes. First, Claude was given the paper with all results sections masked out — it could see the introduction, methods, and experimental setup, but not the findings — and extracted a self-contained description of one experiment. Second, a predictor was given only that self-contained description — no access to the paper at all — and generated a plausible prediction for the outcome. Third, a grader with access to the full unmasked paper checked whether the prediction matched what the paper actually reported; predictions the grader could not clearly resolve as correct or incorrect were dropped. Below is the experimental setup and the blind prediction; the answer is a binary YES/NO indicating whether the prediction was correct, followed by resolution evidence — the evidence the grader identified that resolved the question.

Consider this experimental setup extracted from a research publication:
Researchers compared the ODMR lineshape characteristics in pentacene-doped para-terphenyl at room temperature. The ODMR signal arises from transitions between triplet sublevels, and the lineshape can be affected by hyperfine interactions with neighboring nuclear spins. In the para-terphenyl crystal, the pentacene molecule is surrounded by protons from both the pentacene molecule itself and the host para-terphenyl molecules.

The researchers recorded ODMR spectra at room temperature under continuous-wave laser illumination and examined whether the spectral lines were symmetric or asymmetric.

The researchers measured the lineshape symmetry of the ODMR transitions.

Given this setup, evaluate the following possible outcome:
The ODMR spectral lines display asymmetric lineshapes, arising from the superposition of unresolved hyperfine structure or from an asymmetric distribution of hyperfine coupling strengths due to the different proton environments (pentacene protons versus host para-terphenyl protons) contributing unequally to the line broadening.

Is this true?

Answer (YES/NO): YES